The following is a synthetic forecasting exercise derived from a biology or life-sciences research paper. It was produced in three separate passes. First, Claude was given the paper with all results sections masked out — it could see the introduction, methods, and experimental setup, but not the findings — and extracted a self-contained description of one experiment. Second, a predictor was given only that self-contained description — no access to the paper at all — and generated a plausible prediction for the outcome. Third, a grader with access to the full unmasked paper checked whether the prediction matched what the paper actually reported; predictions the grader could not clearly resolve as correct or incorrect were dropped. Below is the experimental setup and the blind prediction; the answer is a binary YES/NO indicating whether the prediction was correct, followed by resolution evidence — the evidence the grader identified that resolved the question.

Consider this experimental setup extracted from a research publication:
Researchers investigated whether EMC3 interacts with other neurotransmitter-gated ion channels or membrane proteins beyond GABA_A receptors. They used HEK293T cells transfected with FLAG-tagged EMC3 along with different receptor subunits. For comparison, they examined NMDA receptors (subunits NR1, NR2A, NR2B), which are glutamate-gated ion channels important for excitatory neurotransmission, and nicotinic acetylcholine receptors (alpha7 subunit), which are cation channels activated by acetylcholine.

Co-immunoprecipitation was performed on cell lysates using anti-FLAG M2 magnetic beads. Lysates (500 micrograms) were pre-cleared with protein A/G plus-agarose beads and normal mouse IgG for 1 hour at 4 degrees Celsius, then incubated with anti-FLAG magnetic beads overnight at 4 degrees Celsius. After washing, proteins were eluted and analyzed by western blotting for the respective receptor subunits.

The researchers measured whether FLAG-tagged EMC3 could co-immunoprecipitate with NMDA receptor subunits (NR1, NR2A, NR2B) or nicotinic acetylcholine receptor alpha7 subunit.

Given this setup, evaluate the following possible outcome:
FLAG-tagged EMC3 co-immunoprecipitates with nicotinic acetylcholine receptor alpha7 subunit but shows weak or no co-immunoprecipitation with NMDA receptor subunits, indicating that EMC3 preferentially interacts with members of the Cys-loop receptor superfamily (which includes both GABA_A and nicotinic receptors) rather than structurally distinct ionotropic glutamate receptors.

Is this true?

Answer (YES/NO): NO